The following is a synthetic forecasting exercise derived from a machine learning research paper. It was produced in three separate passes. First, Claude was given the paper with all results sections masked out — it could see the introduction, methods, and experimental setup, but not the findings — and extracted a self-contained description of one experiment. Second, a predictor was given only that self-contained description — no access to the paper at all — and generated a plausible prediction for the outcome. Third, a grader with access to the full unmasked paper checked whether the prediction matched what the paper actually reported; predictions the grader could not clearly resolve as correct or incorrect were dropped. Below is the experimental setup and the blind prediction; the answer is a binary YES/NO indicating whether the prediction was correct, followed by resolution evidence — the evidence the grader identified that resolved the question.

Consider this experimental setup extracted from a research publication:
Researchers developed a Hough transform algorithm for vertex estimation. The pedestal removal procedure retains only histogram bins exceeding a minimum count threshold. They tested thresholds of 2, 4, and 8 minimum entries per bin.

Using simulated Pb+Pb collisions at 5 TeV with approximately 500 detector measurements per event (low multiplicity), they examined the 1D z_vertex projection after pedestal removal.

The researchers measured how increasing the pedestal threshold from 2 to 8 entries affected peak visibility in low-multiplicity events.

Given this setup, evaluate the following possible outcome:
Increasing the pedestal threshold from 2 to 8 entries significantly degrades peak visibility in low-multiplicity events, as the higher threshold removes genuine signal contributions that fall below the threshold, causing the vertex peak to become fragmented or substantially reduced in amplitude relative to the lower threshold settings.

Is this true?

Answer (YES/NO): YES